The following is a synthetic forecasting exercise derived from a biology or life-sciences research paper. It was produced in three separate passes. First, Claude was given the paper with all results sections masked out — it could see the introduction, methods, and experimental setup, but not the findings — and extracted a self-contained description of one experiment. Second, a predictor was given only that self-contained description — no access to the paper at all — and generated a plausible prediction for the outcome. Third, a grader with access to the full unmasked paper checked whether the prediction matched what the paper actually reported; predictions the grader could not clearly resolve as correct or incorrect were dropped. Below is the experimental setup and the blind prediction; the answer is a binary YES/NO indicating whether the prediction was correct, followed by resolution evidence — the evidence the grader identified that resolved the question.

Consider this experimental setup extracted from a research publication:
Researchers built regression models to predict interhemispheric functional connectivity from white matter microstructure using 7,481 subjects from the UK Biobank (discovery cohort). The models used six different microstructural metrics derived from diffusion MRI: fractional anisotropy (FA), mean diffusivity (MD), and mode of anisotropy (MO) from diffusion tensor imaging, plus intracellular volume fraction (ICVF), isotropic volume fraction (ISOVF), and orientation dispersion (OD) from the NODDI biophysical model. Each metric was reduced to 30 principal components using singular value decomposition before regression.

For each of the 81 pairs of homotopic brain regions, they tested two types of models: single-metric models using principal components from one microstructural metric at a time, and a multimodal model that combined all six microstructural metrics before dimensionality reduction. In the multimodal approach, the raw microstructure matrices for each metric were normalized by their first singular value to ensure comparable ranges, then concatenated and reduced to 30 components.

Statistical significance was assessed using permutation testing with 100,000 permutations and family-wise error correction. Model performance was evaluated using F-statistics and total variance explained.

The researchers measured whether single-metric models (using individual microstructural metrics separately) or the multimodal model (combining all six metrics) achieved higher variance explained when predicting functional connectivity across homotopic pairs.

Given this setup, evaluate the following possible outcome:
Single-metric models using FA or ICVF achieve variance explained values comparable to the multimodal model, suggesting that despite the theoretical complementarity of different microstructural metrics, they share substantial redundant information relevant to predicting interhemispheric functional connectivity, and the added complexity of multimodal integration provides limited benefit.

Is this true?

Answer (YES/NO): NO